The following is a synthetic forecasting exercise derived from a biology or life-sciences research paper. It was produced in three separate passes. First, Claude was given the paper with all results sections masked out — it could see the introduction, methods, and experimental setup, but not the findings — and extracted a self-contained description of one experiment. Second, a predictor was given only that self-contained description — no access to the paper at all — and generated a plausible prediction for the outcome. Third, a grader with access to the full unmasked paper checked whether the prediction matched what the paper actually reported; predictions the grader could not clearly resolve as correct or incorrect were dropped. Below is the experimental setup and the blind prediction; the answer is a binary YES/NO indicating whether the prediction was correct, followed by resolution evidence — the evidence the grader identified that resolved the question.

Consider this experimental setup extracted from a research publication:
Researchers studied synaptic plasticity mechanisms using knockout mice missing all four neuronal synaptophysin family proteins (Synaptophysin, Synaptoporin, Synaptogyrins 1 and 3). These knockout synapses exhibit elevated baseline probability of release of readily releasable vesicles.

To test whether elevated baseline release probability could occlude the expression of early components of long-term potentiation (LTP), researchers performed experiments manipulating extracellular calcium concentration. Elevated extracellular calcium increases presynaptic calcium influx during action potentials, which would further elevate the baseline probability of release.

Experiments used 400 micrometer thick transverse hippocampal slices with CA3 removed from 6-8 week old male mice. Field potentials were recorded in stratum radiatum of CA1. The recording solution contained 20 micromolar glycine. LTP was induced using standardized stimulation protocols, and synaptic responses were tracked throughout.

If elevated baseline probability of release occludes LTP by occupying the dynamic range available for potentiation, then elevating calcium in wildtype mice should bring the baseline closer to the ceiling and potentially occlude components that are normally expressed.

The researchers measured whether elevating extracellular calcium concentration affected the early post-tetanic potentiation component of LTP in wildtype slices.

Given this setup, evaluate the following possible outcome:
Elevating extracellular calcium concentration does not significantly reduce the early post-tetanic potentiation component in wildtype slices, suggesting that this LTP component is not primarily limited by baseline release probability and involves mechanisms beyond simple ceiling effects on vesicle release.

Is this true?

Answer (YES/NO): NO